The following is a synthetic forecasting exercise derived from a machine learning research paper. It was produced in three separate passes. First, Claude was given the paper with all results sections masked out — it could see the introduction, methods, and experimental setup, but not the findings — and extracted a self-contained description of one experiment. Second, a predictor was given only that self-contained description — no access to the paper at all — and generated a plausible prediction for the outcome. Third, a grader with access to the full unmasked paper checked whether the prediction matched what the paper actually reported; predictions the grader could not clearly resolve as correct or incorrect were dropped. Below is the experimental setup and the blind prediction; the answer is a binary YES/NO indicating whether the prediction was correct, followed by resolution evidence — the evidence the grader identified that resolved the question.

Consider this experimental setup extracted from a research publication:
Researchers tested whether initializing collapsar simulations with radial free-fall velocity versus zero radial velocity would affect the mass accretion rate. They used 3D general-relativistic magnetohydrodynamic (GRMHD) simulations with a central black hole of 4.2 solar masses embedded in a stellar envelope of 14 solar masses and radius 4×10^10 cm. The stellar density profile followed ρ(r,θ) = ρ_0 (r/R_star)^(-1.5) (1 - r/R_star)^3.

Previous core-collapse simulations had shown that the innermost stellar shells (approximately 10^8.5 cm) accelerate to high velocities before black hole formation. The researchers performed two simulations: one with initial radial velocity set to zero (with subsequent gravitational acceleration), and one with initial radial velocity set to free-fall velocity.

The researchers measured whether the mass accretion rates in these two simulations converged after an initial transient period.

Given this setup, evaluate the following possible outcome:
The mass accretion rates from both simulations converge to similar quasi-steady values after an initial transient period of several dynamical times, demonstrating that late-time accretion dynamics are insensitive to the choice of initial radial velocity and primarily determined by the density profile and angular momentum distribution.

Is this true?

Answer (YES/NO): NO